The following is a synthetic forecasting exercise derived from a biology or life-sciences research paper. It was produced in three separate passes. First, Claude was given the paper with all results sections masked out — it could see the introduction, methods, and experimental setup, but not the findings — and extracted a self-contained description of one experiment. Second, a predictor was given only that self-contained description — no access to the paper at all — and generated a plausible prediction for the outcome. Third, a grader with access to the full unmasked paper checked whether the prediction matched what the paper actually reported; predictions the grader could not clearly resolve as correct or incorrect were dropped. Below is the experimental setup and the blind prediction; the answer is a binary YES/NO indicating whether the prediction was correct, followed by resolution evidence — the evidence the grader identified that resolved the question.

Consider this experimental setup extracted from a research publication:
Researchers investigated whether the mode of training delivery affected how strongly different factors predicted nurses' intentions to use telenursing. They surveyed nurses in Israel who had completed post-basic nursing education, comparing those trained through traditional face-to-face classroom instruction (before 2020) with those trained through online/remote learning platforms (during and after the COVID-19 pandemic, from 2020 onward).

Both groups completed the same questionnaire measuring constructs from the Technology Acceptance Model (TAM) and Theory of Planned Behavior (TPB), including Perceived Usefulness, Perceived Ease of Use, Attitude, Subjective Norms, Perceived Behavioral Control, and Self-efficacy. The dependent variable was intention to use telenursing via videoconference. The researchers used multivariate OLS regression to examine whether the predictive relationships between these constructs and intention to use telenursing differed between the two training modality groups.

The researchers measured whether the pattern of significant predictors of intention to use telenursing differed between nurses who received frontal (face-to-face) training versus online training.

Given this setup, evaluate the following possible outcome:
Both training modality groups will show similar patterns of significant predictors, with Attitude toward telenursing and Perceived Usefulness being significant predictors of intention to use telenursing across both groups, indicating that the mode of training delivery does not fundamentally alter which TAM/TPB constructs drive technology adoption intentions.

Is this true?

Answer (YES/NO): NO